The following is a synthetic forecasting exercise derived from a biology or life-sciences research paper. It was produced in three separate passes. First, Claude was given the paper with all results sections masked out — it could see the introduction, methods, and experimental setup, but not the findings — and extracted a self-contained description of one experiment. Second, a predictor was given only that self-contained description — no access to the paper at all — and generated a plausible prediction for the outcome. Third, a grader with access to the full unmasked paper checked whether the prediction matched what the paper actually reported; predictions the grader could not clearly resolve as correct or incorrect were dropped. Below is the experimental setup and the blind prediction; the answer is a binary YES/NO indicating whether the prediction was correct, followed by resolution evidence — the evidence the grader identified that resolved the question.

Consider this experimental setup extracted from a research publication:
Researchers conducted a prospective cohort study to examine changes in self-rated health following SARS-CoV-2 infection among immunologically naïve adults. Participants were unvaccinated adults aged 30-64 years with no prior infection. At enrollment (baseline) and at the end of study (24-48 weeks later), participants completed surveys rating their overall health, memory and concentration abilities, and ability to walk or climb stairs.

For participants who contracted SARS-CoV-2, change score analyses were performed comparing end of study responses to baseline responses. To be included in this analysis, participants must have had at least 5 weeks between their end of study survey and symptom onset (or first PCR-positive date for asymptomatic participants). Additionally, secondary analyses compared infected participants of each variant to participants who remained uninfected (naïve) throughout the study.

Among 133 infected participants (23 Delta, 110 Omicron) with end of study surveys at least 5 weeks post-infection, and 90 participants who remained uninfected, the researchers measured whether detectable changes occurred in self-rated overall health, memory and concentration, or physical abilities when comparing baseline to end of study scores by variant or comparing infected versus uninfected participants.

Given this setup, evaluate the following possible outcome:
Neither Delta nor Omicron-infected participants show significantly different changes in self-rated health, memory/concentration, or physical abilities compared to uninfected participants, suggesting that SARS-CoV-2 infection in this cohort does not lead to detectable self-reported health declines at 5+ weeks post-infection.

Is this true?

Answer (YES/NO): YES